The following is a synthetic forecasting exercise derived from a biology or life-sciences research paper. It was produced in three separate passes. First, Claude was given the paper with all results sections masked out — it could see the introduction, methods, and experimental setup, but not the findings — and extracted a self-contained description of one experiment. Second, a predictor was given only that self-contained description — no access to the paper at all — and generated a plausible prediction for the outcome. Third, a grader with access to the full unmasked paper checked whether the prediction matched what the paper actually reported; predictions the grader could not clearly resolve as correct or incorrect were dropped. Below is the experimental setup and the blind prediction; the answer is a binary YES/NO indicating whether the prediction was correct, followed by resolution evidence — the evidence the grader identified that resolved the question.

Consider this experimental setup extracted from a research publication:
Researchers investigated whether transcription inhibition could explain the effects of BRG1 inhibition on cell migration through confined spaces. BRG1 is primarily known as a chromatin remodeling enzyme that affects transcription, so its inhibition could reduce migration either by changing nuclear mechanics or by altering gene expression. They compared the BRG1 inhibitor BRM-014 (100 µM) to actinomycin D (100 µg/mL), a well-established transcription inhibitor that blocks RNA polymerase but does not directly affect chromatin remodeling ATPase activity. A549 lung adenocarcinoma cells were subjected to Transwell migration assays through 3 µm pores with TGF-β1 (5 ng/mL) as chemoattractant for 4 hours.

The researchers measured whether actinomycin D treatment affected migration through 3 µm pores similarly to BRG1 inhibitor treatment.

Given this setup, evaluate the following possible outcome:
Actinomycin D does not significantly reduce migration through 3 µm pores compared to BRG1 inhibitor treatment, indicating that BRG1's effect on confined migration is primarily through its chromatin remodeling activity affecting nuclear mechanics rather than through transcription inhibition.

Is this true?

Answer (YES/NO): YES